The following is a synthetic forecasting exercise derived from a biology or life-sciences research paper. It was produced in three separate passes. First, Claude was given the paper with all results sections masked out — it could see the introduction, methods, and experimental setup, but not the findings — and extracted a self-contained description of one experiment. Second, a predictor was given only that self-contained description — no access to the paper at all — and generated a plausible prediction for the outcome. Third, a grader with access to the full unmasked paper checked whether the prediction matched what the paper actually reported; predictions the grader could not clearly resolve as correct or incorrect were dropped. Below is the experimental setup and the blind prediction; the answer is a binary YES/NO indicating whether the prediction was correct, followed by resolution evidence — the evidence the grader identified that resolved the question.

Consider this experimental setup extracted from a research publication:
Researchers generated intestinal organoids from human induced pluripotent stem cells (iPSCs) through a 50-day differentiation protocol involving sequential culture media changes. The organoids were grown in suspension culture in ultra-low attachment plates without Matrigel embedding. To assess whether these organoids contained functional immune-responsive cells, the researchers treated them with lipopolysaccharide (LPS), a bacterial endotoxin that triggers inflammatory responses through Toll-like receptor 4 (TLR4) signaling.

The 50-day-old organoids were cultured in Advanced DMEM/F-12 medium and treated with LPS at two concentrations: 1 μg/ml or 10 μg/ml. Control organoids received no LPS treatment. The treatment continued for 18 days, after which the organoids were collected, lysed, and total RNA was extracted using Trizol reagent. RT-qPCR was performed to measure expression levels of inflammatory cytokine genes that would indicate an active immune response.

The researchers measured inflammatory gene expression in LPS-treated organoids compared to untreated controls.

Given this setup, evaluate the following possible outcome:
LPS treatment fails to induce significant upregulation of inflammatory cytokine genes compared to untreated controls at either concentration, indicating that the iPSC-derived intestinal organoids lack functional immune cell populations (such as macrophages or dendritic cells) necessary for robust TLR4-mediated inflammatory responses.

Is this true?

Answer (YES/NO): NO